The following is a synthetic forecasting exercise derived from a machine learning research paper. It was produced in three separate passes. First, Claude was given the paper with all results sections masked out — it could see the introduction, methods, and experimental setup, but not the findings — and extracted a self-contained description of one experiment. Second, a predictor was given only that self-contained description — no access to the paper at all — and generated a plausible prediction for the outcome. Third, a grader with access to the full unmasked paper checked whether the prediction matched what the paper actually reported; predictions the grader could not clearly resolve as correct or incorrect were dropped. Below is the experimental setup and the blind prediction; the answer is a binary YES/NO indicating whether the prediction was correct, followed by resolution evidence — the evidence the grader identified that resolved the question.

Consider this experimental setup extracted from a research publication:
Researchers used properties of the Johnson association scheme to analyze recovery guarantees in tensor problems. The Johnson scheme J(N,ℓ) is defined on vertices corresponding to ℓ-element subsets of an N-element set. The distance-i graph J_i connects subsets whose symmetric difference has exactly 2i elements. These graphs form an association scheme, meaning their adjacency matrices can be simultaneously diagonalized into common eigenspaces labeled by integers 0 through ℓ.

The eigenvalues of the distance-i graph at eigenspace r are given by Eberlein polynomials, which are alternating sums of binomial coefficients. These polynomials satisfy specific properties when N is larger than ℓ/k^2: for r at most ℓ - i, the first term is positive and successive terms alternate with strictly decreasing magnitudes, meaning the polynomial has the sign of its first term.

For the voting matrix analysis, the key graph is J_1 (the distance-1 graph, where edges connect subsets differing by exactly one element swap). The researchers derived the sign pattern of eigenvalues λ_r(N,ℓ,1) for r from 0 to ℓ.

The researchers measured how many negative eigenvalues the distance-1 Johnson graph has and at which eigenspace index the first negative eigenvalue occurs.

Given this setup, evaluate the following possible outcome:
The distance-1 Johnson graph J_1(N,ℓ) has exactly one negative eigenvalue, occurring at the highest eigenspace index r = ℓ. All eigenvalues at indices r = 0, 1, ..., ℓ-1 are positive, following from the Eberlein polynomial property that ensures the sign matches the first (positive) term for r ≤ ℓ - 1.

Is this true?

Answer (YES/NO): YES